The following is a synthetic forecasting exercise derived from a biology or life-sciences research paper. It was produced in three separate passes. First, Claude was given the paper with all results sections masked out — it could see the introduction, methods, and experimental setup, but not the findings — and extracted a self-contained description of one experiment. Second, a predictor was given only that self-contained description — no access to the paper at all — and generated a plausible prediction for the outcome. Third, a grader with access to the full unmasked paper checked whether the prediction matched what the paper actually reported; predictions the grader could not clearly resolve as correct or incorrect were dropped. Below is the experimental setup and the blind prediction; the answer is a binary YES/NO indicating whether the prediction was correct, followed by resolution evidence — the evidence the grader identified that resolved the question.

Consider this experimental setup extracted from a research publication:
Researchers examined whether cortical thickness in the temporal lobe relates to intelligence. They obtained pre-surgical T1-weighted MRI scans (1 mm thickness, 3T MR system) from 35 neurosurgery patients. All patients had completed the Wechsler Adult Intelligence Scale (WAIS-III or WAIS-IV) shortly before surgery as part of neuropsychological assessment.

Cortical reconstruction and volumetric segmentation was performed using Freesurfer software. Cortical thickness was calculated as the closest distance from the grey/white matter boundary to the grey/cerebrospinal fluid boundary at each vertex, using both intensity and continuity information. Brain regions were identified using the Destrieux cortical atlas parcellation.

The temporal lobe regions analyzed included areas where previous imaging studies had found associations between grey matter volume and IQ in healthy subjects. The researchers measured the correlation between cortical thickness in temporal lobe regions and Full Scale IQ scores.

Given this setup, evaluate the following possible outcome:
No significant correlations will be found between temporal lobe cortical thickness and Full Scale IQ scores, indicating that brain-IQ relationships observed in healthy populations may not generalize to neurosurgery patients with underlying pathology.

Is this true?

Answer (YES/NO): NO